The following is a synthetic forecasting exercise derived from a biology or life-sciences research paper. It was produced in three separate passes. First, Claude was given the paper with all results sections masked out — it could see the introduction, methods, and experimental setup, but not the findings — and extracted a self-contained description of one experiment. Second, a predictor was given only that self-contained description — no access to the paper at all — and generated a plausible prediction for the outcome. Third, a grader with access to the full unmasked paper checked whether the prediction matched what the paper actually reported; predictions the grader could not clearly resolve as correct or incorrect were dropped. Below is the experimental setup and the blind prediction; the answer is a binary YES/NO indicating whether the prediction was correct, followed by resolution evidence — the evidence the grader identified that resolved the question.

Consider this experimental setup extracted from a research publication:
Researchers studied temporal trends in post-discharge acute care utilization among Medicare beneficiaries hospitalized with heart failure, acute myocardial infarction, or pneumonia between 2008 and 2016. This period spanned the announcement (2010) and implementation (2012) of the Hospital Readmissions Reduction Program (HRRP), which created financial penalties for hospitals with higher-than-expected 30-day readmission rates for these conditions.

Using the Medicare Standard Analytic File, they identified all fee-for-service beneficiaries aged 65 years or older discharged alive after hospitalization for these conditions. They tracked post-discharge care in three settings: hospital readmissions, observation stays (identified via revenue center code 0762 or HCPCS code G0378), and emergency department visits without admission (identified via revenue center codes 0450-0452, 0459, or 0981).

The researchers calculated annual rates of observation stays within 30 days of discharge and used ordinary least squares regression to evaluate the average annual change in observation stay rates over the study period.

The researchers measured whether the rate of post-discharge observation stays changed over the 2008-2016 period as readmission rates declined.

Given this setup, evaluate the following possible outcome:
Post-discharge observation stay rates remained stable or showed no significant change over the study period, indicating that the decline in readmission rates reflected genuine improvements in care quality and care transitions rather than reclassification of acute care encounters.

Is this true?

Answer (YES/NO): NO